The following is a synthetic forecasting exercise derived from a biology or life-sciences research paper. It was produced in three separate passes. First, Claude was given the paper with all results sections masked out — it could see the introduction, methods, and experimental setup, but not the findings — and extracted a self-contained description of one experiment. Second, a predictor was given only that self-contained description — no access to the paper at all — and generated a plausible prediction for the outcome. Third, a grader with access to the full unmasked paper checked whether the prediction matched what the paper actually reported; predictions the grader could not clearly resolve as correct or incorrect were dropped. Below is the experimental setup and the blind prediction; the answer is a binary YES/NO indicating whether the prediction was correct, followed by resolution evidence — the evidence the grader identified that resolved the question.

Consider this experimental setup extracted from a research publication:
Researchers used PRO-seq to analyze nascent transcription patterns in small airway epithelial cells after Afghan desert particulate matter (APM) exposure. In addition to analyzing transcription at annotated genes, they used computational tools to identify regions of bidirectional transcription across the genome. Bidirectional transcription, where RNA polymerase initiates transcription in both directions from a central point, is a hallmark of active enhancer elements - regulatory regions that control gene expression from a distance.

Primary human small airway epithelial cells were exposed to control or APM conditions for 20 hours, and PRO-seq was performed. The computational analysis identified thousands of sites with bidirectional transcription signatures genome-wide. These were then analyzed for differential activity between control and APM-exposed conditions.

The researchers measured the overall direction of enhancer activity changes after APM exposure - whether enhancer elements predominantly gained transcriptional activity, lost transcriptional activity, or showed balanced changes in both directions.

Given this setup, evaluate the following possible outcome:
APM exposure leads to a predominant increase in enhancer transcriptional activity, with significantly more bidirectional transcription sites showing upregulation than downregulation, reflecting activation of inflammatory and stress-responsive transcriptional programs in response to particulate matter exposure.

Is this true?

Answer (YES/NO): NO